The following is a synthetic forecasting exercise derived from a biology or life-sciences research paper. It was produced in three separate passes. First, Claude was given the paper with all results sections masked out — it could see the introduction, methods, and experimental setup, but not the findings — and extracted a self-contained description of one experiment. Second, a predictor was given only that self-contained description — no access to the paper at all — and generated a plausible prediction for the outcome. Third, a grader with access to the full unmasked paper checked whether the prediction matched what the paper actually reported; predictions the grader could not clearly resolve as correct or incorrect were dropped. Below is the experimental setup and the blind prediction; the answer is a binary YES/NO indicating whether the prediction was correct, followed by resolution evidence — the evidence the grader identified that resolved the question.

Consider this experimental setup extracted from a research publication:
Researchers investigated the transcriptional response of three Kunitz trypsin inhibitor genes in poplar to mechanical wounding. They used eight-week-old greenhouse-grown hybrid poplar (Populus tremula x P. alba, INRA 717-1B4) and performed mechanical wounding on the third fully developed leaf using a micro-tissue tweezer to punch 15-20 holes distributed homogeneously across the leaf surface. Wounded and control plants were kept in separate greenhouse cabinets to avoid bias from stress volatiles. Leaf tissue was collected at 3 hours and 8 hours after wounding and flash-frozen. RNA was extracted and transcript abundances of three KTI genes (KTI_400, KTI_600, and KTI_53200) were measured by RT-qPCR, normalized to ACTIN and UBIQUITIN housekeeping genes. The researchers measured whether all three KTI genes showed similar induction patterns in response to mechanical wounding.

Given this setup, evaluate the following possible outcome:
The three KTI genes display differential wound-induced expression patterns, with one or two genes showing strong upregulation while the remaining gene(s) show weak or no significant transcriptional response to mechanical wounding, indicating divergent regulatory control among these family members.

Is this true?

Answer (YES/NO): NO